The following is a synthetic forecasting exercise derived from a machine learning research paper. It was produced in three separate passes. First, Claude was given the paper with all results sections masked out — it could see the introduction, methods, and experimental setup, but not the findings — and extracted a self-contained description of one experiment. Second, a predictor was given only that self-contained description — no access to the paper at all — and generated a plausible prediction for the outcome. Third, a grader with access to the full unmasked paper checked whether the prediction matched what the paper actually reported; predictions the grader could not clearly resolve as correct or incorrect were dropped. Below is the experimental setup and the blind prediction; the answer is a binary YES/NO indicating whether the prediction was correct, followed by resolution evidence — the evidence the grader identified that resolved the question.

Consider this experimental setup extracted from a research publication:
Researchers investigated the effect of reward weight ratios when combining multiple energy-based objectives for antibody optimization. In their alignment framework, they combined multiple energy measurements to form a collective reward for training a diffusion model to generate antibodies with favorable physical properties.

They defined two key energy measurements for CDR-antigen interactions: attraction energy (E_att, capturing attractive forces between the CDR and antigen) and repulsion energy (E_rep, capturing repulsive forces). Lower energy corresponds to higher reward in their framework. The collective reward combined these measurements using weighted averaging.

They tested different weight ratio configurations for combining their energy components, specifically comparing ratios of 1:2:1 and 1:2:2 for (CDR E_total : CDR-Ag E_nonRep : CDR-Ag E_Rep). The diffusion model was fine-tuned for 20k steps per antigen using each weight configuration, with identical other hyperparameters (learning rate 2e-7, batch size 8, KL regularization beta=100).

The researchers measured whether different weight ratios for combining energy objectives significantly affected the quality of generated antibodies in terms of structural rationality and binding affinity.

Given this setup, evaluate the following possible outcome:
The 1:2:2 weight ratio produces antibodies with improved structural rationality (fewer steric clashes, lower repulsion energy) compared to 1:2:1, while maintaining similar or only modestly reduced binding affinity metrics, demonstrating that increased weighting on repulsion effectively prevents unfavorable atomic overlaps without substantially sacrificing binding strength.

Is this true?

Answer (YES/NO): NO